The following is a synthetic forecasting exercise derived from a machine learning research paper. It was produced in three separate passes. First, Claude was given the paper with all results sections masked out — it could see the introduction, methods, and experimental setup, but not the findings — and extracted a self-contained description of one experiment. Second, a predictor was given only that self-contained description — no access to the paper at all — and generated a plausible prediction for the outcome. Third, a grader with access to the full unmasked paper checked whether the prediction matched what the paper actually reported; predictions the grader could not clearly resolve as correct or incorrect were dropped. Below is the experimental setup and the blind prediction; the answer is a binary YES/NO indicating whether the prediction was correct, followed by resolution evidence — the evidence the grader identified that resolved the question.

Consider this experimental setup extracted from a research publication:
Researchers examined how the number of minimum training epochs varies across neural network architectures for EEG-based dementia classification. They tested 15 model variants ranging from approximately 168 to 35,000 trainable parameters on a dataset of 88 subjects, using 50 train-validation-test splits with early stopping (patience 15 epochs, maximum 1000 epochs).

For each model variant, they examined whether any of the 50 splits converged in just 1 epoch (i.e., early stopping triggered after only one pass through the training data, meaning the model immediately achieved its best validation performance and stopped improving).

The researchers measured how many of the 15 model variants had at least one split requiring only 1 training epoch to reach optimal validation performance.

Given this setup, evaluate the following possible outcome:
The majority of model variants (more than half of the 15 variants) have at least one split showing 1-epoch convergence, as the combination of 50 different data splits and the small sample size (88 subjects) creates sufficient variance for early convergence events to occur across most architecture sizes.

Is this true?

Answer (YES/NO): YES